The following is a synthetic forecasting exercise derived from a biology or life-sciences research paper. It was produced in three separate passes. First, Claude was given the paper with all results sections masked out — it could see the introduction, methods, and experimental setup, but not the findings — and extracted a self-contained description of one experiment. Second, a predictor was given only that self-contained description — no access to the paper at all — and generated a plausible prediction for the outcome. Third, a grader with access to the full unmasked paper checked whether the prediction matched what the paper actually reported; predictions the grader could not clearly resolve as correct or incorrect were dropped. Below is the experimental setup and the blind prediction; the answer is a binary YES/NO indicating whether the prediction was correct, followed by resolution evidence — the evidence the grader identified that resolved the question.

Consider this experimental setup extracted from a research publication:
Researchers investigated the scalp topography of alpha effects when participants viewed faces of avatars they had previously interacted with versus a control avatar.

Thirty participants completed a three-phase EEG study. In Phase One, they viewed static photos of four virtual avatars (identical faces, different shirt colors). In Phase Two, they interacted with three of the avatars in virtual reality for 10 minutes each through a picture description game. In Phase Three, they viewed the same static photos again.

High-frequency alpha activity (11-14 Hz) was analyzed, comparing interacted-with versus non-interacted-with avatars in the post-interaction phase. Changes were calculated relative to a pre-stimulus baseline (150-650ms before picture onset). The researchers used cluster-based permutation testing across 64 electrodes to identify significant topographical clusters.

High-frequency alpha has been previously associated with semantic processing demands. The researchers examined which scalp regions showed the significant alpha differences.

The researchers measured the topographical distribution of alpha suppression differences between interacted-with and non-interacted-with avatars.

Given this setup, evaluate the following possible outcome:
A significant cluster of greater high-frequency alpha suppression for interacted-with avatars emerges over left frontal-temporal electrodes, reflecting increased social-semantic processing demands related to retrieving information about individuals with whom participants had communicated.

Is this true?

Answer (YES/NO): NO